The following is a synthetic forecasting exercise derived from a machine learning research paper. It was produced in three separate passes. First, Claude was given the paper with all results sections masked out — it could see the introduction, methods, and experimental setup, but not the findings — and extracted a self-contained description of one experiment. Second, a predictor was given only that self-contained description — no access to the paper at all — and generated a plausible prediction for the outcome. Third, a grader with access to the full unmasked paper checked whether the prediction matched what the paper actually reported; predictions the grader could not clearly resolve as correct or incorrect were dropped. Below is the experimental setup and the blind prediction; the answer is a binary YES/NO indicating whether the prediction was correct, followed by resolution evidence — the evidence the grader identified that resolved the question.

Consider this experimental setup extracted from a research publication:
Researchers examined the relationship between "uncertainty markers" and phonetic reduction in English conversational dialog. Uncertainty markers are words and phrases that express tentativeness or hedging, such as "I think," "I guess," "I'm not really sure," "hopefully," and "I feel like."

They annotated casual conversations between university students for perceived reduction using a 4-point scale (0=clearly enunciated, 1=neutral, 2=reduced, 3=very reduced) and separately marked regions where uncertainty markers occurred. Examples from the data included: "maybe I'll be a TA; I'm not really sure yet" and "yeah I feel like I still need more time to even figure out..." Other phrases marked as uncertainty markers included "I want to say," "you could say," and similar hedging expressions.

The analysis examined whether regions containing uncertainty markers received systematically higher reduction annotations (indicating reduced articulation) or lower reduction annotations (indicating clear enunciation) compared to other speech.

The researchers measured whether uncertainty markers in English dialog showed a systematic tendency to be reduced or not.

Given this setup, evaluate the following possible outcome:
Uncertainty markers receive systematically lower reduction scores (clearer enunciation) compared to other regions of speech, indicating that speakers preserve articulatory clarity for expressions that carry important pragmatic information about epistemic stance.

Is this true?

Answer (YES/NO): NO